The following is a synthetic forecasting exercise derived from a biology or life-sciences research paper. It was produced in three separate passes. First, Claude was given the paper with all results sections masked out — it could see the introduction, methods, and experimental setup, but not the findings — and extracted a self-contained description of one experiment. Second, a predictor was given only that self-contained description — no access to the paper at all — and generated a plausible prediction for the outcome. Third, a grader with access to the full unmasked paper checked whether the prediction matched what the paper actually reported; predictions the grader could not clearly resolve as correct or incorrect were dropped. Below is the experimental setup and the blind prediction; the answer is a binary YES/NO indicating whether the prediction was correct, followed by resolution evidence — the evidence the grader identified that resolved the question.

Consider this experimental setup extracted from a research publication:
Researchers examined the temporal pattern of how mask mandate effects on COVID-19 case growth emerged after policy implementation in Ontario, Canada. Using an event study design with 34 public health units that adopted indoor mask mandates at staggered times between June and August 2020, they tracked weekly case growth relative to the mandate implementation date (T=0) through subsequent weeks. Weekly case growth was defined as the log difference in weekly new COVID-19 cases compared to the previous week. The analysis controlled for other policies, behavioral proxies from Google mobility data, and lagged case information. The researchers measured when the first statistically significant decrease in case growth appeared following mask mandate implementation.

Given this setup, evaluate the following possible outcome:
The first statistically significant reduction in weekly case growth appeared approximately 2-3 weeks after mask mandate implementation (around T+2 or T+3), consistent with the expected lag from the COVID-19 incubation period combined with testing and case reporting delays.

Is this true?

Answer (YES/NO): YES